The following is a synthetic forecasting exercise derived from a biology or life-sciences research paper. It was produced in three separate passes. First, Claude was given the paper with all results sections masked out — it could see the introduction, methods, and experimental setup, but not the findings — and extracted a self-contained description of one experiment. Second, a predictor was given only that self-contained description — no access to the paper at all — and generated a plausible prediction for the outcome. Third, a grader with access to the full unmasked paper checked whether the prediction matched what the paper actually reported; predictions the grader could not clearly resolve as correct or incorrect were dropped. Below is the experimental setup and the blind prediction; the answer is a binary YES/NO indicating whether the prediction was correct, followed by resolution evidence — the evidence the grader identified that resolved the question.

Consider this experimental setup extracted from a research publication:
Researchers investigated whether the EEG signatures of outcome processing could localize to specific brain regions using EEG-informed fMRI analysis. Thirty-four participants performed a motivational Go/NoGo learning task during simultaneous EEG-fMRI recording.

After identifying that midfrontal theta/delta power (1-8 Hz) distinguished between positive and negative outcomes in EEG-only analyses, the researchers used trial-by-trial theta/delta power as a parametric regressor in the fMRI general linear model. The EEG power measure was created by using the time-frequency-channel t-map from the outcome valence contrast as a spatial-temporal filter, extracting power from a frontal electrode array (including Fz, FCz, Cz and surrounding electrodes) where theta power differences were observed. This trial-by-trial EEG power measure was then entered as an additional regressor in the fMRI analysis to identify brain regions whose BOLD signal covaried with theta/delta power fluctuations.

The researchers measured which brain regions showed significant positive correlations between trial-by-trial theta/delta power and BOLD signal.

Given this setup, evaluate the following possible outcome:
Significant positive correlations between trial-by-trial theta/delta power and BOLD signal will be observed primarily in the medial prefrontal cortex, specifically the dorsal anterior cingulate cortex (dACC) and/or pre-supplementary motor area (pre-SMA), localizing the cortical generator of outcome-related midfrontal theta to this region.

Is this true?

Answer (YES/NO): NO